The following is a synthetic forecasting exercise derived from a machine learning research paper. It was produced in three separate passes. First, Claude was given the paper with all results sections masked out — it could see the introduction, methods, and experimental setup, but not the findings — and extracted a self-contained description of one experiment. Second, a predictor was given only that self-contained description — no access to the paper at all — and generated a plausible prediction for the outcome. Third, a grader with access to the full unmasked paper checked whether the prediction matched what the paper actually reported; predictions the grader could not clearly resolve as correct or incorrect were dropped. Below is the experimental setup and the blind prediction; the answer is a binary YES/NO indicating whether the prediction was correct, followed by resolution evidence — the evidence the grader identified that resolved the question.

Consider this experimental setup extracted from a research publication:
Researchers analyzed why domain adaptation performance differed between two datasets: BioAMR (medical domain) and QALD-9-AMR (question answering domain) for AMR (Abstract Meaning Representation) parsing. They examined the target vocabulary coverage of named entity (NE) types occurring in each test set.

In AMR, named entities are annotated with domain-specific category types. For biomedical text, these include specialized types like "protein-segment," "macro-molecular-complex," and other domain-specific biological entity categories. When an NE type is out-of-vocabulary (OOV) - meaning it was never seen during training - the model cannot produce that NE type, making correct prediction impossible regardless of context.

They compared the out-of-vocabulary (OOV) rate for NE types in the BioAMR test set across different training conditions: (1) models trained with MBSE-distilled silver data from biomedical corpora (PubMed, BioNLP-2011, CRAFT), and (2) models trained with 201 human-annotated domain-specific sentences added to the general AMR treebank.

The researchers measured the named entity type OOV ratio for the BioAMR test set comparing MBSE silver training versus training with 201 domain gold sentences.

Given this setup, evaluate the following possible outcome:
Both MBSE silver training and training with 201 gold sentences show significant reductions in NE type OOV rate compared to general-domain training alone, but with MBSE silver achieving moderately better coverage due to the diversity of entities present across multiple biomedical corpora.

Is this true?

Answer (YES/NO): NO